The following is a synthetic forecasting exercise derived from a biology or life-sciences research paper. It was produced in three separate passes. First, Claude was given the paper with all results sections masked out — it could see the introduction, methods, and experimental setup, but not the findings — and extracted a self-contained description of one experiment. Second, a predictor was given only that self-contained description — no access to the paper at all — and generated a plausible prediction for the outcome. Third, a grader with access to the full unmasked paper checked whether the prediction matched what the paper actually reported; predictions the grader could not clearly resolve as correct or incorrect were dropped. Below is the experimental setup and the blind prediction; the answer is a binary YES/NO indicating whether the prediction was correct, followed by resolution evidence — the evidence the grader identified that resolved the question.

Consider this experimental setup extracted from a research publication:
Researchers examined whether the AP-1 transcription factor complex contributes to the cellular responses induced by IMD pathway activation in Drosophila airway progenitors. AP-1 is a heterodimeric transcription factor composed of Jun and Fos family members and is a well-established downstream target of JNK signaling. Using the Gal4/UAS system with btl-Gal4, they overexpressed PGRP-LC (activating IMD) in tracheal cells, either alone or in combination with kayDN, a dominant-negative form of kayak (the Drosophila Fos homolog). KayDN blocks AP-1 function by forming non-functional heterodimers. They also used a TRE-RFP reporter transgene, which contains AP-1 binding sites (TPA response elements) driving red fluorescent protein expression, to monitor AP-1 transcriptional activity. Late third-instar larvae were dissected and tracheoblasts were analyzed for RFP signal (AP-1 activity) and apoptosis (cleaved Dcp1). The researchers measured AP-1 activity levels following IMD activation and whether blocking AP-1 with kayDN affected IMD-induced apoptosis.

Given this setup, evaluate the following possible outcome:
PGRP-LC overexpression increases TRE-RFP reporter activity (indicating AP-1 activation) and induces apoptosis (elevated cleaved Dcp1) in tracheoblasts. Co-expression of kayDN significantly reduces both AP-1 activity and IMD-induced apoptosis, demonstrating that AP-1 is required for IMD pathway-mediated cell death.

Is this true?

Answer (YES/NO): YES